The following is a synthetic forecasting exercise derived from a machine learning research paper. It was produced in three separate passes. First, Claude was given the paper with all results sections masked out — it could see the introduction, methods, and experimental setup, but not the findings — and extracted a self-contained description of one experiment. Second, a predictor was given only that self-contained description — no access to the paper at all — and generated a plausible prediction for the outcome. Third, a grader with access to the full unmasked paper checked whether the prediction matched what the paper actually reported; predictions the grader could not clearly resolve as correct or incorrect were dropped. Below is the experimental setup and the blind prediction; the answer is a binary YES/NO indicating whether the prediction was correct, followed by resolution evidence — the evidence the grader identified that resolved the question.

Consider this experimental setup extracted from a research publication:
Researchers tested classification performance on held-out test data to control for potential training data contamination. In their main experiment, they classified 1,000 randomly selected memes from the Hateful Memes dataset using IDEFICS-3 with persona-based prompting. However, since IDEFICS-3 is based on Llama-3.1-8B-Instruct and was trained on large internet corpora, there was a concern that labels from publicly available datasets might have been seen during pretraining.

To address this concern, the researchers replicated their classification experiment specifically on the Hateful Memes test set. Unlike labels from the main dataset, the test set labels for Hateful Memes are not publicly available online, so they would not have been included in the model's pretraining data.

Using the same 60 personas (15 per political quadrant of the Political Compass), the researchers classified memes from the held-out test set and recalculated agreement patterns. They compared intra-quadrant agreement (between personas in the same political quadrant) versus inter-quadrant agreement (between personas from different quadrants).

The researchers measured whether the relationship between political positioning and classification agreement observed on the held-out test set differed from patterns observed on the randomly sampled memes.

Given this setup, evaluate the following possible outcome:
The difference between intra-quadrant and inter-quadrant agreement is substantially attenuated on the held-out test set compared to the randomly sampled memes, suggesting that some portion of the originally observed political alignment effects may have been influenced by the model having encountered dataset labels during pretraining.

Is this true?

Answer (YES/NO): NO